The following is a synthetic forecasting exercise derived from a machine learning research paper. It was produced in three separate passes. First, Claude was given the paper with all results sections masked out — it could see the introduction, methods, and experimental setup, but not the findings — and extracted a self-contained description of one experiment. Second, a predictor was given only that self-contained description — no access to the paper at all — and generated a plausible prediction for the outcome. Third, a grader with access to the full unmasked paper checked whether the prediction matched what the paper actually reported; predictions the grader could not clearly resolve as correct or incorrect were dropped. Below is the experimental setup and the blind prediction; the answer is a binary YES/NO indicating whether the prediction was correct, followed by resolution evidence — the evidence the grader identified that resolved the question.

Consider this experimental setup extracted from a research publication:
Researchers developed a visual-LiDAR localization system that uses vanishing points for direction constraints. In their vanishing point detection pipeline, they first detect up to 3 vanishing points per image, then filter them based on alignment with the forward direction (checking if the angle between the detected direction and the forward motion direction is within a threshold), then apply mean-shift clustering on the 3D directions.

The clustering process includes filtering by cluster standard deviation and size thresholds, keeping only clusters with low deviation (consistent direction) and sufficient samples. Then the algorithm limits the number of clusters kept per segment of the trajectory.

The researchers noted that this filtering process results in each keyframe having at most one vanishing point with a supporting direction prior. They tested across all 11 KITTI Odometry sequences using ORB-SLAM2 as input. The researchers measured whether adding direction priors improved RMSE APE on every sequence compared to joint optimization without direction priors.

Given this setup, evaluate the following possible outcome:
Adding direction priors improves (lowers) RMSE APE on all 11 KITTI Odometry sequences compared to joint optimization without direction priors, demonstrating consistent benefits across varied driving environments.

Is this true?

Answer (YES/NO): YES